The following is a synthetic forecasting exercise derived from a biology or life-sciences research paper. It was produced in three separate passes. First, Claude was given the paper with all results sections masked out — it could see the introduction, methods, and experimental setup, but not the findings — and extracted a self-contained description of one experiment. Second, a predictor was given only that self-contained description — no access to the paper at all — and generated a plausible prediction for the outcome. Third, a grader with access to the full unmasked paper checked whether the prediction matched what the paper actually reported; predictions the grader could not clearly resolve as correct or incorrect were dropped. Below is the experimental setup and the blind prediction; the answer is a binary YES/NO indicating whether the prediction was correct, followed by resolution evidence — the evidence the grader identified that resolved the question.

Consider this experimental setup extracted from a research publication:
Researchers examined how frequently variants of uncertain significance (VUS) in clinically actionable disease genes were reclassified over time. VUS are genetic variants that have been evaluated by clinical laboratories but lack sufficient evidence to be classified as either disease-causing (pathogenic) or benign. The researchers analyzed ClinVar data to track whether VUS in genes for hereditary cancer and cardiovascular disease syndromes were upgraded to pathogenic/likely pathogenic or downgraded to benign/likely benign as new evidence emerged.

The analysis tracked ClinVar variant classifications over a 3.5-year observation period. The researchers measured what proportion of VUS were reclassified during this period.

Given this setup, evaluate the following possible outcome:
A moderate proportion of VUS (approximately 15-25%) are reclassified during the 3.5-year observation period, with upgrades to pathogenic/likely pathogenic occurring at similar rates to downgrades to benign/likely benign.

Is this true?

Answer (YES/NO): NO